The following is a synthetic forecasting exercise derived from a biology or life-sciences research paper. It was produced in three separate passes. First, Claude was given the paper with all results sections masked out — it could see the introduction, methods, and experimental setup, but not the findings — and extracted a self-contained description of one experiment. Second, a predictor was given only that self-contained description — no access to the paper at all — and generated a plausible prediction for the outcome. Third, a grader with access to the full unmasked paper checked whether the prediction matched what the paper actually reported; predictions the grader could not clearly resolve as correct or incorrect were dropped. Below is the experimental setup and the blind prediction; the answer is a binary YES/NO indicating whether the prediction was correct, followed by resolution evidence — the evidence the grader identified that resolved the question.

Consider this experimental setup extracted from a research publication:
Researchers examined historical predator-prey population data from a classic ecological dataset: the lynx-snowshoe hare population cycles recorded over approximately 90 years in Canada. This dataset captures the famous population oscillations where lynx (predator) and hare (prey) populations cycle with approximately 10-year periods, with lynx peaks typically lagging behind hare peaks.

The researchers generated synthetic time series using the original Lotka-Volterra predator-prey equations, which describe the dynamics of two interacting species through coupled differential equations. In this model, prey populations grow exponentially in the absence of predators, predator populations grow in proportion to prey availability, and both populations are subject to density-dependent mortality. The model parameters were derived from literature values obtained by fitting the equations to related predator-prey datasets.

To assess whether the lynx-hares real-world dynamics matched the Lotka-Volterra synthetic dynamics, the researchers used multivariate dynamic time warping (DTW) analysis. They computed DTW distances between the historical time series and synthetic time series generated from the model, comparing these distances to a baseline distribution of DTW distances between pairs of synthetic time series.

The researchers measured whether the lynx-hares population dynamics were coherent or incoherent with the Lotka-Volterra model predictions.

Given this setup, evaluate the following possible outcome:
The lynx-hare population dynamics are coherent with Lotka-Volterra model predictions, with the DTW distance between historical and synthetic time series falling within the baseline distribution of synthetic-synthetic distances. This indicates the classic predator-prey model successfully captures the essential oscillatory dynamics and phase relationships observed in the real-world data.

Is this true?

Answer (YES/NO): NO